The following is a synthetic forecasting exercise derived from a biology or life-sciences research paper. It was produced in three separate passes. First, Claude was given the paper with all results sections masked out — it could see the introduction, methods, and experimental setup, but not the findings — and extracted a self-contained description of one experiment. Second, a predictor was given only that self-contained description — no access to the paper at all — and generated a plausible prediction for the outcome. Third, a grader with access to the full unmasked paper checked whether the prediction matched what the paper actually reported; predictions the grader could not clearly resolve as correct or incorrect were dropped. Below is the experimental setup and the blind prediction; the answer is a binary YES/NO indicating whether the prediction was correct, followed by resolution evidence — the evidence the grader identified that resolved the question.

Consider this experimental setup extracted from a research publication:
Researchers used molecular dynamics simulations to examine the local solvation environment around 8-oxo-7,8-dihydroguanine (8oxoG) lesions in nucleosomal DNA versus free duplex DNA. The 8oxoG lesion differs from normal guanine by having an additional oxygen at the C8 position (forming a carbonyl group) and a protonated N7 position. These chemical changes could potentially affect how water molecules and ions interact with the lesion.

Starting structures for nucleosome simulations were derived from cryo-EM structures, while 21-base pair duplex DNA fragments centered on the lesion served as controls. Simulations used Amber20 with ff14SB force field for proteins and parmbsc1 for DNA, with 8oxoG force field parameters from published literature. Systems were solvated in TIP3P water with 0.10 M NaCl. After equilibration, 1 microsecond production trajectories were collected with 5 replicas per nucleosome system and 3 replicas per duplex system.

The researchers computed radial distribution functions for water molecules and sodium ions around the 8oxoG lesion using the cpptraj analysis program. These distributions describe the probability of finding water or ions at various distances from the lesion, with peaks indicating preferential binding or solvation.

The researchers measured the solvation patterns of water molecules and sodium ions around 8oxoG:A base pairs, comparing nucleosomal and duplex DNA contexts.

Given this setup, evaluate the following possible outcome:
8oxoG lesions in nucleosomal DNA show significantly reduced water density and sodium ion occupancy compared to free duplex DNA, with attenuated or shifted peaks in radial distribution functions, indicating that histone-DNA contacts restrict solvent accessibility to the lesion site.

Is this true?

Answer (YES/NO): NO